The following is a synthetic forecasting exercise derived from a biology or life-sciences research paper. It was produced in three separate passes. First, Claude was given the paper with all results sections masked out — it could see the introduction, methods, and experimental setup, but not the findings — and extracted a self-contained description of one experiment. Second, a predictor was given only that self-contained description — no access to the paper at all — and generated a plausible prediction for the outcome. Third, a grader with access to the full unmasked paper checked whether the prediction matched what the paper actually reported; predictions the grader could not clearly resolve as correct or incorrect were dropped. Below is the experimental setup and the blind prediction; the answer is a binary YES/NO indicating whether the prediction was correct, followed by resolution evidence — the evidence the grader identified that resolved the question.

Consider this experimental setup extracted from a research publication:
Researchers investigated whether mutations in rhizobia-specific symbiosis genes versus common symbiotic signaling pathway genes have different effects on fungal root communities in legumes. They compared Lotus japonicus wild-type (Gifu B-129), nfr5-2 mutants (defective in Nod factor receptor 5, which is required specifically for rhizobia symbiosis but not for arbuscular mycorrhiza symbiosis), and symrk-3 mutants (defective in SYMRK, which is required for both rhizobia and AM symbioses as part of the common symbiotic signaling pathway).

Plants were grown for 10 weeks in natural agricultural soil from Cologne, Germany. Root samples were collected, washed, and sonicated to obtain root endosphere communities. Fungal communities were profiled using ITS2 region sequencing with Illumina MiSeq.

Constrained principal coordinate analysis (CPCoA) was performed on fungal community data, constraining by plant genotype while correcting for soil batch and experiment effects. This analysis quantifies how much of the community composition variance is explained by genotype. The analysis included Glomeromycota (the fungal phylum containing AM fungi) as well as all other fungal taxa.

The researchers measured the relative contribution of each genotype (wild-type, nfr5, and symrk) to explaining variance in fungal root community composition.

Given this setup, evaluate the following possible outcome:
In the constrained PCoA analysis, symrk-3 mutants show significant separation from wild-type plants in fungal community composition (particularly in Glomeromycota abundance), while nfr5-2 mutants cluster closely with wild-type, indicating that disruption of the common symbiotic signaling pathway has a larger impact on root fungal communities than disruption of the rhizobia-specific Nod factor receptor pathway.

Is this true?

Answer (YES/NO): YES